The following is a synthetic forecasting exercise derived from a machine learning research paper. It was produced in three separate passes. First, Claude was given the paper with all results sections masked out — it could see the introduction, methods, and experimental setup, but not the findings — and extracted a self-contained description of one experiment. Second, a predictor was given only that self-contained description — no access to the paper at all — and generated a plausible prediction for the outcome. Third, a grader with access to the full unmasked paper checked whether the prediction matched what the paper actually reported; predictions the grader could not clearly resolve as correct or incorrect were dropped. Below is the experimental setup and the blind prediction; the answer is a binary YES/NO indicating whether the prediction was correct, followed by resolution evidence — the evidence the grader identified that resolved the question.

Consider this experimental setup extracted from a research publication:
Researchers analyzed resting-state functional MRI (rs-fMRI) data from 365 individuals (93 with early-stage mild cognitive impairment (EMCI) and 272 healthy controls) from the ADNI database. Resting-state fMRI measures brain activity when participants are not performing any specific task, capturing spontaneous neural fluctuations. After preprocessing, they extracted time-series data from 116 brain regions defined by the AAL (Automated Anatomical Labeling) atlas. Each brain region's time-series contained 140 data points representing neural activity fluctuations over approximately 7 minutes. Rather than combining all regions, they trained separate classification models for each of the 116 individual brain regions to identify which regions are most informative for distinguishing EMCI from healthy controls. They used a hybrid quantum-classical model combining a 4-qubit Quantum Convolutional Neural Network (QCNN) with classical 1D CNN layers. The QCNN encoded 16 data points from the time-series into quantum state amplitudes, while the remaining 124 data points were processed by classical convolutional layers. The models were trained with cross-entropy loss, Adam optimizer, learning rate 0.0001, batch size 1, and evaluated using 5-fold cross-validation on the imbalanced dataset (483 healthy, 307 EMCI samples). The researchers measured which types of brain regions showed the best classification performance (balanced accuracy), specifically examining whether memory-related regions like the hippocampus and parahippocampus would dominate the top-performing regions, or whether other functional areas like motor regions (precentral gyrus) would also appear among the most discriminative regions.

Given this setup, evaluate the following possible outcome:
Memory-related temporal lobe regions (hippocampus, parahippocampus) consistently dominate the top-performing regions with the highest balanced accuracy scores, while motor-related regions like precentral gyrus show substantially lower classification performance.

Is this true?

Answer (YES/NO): NO